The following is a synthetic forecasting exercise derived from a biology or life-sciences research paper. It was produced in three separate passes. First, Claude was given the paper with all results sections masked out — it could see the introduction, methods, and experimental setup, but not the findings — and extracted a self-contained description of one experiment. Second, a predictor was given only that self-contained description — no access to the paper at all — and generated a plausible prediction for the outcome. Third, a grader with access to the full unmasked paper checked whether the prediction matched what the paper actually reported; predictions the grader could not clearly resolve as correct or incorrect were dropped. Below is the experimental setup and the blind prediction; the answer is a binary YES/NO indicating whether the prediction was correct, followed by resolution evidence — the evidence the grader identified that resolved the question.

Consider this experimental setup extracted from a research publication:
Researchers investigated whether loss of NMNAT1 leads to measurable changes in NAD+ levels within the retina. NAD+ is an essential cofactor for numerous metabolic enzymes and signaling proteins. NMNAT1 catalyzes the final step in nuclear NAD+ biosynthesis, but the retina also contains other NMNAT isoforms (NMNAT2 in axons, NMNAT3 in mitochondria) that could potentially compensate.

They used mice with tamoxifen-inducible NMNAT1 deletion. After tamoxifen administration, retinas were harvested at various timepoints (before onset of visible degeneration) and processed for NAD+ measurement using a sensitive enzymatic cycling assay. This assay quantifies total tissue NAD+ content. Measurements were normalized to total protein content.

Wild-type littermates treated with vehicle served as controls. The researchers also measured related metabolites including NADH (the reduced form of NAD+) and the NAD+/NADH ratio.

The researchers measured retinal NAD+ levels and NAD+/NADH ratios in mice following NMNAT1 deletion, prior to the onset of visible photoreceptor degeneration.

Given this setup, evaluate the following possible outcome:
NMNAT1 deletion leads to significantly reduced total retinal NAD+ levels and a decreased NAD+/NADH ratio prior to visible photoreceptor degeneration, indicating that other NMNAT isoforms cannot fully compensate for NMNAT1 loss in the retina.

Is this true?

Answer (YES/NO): NO